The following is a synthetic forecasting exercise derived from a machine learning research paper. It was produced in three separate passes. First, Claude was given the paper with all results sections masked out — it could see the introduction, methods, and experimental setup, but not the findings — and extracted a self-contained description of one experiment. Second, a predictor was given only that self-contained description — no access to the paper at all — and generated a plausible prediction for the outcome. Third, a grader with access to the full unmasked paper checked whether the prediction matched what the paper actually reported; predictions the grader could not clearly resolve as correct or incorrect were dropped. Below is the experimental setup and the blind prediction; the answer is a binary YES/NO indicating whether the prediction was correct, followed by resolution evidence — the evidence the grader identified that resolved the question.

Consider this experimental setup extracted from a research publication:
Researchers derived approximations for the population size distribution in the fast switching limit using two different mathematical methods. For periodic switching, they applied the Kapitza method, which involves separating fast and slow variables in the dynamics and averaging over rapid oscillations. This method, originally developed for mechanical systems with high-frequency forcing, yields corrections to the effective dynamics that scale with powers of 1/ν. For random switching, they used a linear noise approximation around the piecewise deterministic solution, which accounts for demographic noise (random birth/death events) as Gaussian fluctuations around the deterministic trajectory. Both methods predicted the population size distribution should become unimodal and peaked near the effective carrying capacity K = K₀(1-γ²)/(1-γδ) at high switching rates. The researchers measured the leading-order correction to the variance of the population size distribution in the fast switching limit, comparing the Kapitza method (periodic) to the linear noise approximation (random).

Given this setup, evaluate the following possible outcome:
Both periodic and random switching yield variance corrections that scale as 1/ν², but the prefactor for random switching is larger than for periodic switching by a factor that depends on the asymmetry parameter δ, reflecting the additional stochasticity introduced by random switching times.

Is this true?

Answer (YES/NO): NO